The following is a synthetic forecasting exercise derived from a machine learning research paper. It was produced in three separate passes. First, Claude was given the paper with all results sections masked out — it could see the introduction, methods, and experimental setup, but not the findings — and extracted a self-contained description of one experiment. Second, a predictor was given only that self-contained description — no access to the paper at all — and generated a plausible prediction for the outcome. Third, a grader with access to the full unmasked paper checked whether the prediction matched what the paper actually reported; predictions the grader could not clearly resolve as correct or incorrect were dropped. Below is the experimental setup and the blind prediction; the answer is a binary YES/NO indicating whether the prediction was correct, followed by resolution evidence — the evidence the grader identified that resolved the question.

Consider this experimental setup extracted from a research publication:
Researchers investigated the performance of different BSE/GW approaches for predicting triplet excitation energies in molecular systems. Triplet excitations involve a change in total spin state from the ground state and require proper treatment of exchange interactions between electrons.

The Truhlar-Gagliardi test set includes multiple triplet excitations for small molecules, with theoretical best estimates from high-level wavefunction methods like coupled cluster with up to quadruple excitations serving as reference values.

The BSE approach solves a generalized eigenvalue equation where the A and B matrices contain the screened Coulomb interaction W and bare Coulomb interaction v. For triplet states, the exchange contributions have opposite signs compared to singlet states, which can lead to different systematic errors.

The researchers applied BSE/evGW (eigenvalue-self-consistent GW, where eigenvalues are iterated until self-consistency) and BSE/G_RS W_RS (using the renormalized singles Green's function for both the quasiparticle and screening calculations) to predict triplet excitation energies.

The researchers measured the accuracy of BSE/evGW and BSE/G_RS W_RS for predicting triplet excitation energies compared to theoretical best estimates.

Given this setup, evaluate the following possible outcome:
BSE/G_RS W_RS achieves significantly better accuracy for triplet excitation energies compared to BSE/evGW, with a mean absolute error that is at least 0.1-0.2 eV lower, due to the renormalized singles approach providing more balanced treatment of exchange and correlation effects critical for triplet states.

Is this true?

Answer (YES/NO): NO